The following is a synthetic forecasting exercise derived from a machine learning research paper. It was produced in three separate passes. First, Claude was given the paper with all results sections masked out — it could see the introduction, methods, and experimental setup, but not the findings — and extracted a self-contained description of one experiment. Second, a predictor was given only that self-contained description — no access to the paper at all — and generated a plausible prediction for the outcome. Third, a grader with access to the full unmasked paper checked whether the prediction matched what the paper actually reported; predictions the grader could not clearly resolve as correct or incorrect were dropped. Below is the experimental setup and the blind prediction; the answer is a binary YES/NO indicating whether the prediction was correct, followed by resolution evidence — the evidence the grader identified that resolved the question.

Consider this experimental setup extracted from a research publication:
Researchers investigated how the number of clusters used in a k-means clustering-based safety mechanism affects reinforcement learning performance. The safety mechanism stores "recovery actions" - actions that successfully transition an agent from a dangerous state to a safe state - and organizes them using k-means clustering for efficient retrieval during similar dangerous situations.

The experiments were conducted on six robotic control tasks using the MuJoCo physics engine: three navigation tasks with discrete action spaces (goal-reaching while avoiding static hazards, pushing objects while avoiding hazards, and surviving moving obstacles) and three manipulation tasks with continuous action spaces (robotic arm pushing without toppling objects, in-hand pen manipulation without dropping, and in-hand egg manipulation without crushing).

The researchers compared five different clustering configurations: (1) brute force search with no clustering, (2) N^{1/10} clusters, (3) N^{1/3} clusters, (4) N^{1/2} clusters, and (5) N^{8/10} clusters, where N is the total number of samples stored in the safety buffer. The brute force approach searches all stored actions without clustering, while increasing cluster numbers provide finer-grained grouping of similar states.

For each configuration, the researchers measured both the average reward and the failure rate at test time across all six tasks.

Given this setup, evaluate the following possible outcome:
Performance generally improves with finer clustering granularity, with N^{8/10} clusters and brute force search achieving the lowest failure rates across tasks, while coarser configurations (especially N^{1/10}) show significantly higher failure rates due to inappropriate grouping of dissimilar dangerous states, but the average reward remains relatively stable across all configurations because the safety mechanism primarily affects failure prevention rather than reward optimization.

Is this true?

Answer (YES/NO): NO